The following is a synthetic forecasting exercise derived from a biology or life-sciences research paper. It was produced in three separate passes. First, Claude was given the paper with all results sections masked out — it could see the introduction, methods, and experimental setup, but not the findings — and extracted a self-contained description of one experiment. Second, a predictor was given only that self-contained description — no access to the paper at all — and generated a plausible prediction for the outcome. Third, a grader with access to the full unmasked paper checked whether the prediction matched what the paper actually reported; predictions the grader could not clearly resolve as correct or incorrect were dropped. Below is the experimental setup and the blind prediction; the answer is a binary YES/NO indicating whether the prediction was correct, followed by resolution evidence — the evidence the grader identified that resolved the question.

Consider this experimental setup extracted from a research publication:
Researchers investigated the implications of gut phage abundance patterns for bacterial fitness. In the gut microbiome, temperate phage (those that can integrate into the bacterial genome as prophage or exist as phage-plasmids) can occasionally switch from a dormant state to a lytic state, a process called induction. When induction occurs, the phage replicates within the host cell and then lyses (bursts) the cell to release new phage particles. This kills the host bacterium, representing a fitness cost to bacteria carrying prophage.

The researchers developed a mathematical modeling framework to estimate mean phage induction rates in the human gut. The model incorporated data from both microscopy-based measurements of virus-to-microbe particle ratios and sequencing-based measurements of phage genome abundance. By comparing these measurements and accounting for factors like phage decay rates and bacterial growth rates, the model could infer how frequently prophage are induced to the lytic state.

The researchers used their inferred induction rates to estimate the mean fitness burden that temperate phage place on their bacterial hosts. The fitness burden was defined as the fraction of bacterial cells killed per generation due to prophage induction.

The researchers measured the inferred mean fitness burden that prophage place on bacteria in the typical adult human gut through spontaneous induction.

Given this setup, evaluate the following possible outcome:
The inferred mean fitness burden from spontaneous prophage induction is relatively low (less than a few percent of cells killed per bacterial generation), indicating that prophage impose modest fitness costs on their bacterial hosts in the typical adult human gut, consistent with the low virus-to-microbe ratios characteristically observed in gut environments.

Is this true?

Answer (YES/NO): YES